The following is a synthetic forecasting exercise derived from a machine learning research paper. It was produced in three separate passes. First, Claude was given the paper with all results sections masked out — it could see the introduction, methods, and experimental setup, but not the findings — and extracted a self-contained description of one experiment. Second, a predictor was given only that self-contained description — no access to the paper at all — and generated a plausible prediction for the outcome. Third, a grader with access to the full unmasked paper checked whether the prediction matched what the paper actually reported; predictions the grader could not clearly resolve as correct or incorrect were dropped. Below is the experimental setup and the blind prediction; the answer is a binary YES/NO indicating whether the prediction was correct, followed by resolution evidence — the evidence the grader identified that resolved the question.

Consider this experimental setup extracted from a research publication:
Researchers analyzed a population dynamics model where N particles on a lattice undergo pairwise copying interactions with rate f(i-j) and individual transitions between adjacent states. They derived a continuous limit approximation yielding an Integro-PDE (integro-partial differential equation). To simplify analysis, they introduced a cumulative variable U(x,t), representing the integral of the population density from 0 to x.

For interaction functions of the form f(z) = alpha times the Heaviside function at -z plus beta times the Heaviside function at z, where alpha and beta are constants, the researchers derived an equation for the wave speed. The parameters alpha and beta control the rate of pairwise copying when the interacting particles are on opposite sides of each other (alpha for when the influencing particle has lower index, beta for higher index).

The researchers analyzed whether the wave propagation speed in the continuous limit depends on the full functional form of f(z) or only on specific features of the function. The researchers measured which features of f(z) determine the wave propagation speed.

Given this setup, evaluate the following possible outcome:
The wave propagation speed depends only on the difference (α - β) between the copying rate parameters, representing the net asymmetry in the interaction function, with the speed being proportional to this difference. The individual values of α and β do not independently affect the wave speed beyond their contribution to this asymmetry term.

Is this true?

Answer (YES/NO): NO